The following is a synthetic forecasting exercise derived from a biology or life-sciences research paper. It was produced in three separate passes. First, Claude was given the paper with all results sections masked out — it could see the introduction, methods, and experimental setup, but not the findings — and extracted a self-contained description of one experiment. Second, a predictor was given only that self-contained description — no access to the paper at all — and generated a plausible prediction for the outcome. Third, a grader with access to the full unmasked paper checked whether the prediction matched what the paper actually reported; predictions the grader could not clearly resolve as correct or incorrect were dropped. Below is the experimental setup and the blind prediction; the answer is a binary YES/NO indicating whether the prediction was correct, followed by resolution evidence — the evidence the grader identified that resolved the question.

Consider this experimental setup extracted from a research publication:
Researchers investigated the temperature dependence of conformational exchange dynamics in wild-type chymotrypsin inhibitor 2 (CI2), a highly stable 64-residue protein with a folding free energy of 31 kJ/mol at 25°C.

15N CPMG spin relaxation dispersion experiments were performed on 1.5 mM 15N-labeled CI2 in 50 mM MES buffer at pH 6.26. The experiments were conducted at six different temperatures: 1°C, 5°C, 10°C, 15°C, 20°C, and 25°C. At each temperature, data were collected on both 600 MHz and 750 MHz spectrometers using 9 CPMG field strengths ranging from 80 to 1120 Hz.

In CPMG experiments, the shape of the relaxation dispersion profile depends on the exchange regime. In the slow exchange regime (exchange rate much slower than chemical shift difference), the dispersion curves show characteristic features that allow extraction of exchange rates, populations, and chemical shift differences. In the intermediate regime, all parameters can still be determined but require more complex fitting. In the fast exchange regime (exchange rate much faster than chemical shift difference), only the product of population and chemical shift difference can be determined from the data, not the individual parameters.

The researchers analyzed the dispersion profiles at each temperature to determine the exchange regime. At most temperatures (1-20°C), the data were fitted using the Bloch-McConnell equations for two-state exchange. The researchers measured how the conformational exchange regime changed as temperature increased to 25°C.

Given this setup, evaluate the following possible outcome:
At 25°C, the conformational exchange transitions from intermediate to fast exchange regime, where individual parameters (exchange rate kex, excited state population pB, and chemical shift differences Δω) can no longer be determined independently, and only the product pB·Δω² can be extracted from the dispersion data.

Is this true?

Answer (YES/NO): NO